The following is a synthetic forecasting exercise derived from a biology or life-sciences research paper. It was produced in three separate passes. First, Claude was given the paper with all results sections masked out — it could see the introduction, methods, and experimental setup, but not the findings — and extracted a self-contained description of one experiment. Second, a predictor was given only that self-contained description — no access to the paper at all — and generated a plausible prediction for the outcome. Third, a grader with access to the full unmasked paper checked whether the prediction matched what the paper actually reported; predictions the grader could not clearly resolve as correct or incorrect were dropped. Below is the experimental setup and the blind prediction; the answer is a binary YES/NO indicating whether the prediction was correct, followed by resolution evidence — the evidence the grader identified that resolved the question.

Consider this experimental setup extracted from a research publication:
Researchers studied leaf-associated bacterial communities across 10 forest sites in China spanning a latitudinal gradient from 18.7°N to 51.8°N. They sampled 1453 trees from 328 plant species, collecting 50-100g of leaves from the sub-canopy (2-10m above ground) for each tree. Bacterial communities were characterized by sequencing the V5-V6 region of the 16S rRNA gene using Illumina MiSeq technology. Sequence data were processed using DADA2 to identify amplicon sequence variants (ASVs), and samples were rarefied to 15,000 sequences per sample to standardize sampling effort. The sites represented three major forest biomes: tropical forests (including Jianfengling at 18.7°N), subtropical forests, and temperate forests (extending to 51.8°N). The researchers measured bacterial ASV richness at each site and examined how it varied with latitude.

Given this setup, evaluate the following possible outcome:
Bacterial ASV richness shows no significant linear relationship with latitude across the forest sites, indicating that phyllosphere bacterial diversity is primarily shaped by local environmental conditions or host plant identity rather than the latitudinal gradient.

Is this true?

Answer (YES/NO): NO